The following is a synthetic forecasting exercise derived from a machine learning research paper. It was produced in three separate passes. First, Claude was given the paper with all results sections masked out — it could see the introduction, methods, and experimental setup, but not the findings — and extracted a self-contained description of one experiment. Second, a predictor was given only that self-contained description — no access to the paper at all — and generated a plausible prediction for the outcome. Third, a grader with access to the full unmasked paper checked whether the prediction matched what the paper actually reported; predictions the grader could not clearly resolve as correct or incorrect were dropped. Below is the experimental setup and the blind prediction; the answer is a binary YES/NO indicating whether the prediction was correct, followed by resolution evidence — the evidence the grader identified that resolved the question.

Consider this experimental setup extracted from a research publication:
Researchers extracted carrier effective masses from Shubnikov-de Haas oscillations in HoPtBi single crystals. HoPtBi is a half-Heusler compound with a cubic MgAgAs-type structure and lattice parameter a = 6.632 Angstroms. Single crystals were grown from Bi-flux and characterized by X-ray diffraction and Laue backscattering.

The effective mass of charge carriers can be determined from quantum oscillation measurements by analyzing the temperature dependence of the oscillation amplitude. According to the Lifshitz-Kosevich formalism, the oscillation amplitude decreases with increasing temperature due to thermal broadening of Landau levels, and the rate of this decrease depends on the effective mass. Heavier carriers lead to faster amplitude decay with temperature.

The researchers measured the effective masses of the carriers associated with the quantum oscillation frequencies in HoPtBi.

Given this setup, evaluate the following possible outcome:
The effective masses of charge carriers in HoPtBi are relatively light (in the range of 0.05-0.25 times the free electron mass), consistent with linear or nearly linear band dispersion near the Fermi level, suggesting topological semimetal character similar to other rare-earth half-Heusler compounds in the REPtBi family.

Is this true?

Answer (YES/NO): NO